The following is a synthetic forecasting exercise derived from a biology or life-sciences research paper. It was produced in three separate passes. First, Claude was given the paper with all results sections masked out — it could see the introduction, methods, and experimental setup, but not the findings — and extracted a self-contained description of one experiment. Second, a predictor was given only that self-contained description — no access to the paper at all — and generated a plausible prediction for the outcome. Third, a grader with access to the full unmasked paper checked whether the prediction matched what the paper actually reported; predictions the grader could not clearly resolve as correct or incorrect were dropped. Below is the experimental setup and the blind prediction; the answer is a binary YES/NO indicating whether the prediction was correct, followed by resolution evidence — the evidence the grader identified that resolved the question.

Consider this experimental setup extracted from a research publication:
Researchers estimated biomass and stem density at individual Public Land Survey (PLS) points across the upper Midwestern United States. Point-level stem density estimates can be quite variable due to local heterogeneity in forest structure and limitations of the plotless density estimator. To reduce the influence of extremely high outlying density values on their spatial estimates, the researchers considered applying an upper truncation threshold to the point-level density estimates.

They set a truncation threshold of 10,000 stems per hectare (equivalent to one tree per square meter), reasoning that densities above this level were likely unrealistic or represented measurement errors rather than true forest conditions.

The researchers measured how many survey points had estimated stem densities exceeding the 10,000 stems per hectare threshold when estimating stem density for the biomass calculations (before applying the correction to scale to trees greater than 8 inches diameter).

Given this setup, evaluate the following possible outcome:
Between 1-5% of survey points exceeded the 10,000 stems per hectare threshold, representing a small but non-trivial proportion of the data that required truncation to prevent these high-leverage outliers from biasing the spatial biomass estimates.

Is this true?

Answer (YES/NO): NO